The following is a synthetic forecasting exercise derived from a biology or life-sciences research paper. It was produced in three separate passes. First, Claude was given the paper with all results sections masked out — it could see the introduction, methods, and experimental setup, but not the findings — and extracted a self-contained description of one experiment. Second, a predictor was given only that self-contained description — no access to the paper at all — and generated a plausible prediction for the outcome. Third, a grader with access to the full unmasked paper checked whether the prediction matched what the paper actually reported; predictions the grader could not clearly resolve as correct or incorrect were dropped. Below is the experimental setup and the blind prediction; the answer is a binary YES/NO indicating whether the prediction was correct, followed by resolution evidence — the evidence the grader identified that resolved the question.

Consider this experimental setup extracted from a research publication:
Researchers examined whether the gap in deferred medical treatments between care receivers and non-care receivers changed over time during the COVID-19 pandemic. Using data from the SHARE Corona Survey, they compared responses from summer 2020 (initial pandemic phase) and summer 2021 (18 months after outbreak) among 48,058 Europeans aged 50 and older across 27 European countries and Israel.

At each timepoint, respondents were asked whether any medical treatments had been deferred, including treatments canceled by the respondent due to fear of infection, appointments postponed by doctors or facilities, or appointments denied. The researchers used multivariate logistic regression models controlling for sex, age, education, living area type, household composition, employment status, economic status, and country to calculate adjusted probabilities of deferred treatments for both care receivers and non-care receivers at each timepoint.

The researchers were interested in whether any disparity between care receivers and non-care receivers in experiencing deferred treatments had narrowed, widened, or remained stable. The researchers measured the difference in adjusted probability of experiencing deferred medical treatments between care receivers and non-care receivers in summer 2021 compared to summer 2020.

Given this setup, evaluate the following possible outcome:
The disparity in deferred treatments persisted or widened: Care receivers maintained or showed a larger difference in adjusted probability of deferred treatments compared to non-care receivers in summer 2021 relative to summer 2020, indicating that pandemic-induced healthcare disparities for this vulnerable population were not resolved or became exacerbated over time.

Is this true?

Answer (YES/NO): YES